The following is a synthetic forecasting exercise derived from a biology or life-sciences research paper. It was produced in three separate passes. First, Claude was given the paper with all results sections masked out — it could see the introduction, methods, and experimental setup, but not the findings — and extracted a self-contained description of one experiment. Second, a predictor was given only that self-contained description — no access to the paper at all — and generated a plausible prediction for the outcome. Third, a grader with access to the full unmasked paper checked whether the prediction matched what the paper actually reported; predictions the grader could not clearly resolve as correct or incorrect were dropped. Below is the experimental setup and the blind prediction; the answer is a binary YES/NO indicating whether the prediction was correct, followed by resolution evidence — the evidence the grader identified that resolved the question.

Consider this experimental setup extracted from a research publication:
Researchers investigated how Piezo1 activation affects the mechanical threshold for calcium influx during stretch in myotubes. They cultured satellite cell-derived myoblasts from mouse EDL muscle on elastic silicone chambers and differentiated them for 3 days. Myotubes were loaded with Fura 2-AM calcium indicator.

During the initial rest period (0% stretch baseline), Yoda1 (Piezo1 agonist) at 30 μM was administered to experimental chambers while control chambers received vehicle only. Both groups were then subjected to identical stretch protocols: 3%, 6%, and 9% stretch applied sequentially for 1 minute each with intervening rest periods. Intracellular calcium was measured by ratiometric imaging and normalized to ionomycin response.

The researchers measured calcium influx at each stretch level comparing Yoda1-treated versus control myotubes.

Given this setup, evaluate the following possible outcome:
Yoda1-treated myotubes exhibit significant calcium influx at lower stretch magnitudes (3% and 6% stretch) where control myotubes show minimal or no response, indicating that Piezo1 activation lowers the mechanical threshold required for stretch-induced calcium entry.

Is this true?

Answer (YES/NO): NO